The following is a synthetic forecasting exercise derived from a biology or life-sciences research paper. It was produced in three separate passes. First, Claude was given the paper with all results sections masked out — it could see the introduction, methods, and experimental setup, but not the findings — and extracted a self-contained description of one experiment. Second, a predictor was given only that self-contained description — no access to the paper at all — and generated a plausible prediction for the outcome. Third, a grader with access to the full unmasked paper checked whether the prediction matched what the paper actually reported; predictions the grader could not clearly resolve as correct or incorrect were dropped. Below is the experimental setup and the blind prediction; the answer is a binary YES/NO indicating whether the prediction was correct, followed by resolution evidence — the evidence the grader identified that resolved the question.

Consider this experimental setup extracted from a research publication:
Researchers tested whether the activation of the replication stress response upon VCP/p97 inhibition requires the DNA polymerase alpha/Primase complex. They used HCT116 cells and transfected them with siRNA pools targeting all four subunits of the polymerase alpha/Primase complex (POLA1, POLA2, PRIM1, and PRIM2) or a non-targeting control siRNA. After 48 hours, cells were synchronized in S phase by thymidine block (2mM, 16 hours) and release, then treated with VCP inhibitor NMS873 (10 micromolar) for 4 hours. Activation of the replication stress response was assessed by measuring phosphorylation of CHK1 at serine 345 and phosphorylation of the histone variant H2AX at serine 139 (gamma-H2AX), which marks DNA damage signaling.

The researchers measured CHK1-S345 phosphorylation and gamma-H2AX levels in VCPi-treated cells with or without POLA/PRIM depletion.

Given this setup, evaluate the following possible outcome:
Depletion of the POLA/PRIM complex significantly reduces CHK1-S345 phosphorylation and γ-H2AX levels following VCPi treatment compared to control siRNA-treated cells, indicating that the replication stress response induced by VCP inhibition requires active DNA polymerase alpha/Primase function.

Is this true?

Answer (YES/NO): NO